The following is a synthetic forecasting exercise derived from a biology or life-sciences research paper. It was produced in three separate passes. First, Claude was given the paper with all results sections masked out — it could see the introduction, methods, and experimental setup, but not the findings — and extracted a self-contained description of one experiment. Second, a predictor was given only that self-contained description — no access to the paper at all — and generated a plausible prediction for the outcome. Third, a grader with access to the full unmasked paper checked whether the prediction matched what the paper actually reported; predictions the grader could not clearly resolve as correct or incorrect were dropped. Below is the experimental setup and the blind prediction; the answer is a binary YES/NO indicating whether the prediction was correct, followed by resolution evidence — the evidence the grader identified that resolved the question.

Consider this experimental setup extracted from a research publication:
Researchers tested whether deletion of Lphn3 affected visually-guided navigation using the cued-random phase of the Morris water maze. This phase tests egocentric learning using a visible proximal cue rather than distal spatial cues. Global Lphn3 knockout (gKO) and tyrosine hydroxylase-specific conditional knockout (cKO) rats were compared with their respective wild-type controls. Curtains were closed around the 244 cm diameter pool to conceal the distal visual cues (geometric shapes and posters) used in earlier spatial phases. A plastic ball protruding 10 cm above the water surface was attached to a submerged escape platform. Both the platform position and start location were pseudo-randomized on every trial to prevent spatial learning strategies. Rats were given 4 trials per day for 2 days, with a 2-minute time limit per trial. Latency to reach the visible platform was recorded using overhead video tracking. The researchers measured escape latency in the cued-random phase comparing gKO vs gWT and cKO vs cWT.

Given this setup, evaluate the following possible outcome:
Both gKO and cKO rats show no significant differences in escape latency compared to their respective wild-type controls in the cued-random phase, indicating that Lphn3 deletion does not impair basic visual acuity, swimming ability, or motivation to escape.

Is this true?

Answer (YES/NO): NO